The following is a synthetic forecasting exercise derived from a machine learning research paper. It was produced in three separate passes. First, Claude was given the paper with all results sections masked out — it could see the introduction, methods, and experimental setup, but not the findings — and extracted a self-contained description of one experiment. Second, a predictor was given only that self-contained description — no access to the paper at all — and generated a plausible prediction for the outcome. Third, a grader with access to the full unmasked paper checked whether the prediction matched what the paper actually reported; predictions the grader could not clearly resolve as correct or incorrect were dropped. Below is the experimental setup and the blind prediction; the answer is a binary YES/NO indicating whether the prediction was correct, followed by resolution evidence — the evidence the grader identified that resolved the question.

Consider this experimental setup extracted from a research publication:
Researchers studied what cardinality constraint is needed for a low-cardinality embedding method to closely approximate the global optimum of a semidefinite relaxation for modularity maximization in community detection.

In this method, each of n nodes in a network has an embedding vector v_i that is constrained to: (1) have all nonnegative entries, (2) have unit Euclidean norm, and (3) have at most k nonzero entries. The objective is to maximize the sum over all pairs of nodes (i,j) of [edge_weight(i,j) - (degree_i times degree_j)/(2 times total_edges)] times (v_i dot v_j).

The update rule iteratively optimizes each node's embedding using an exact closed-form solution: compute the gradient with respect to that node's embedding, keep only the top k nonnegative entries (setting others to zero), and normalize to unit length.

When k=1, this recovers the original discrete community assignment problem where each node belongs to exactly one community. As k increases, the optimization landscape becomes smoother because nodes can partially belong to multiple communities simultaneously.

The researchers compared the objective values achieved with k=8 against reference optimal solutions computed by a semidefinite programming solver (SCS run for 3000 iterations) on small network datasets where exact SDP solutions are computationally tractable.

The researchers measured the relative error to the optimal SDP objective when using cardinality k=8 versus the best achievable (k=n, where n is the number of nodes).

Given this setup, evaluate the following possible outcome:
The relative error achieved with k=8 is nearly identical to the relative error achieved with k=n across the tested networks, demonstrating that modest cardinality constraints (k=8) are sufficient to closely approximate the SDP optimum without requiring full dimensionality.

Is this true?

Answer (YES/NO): NO